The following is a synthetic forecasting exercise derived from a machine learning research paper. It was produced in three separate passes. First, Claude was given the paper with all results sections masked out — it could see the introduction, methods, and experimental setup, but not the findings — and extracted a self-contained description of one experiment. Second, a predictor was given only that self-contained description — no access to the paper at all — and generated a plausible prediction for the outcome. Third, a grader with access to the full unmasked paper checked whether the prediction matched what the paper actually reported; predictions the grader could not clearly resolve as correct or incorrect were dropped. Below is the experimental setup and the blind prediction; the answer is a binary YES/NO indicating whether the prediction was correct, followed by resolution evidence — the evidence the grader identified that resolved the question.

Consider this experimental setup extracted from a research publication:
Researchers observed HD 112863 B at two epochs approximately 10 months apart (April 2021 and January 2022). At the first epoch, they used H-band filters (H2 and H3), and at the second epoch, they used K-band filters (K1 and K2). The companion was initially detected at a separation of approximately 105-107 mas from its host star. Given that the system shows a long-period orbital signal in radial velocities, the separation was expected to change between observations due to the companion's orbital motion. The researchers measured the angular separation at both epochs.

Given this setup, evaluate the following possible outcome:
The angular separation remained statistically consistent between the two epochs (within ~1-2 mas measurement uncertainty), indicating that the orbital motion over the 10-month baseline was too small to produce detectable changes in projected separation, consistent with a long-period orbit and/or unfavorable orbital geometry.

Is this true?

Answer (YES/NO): NO